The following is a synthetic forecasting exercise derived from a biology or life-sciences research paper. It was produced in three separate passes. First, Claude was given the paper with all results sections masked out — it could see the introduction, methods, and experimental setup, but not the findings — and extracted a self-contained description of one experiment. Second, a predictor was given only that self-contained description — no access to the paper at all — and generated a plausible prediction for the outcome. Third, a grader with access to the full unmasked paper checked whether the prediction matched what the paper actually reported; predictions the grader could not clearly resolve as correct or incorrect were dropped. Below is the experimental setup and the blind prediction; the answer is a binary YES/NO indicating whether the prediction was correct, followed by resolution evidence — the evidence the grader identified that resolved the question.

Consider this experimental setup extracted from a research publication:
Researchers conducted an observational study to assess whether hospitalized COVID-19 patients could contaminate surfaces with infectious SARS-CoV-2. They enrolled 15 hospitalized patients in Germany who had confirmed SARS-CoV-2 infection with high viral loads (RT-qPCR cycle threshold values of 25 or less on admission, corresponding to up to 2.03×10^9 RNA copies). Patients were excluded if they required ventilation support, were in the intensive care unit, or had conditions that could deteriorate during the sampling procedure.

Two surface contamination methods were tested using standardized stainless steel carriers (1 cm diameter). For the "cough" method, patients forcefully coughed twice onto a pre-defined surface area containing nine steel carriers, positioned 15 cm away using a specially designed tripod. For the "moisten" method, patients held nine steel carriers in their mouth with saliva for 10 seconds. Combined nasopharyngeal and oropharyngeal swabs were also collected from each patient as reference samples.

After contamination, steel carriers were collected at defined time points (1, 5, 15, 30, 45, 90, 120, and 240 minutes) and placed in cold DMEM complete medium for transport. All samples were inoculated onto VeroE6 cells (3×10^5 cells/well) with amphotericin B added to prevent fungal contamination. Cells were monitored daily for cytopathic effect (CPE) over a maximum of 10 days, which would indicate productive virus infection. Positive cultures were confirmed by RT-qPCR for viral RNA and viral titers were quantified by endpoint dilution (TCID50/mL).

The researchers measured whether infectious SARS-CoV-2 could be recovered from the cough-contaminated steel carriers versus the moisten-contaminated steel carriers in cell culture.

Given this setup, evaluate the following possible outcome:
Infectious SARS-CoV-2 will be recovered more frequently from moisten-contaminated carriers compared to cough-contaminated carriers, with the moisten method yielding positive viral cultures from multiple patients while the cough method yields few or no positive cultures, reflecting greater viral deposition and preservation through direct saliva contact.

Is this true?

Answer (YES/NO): YES